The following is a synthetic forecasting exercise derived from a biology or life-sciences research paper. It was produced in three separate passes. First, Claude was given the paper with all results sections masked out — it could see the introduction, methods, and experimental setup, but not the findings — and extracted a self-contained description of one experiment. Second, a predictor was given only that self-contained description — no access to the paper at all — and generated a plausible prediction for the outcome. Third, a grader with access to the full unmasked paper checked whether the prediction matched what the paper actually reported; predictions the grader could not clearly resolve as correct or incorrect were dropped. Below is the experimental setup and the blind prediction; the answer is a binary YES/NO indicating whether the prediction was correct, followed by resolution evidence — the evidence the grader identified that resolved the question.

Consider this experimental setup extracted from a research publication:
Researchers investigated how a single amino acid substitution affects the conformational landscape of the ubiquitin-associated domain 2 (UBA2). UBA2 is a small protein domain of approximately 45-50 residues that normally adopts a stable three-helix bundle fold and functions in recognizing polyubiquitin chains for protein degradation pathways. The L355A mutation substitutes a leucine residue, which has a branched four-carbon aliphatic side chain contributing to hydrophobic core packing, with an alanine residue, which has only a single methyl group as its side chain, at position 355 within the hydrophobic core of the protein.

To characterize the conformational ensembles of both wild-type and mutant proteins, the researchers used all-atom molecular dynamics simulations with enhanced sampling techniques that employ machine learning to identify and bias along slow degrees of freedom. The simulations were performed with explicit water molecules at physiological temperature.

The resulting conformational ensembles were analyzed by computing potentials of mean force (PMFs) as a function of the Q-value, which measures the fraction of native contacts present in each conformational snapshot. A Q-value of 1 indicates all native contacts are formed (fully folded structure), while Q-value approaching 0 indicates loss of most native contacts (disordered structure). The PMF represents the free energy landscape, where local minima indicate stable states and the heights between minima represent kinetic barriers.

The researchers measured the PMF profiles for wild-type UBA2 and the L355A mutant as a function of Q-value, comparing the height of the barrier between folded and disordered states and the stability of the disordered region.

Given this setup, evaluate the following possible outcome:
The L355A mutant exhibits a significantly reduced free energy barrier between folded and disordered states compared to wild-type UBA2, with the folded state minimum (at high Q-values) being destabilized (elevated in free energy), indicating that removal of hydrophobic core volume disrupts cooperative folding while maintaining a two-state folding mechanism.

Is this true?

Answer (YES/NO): YES